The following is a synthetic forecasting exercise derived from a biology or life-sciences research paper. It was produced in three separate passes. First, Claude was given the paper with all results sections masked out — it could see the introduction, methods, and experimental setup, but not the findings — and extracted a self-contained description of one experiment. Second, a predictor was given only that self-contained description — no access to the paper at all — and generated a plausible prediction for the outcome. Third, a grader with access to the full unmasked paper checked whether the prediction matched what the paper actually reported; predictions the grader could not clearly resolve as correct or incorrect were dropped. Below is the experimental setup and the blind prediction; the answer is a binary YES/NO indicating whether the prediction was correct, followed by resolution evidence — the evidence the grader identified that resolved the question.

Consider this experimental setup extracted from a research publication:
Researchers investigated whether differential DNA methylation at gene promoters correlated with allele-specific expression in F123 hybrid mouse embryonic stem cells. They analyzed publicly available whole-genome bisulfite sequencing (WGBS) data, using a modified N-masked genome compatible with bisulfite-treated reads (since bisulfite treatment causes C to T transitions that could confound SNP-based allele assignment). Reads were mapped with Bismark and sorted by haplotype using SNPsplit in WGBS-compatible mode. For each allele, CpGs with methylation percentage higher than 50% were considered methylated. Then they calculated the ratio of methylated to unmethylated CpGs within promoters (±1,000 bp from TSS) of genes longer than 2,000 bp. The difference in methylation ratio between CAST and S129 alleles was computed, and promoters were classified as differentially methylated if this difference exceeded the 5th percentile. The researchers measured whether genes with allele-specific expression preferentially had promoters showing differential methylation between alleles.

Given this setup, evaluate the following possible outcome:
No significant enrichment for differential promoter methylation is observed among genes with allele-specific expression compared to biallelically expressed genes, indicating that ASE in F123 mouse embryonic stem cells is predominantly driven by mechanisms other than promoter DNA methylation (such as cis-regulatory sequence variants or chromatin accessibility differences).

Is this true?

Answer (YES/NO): YES